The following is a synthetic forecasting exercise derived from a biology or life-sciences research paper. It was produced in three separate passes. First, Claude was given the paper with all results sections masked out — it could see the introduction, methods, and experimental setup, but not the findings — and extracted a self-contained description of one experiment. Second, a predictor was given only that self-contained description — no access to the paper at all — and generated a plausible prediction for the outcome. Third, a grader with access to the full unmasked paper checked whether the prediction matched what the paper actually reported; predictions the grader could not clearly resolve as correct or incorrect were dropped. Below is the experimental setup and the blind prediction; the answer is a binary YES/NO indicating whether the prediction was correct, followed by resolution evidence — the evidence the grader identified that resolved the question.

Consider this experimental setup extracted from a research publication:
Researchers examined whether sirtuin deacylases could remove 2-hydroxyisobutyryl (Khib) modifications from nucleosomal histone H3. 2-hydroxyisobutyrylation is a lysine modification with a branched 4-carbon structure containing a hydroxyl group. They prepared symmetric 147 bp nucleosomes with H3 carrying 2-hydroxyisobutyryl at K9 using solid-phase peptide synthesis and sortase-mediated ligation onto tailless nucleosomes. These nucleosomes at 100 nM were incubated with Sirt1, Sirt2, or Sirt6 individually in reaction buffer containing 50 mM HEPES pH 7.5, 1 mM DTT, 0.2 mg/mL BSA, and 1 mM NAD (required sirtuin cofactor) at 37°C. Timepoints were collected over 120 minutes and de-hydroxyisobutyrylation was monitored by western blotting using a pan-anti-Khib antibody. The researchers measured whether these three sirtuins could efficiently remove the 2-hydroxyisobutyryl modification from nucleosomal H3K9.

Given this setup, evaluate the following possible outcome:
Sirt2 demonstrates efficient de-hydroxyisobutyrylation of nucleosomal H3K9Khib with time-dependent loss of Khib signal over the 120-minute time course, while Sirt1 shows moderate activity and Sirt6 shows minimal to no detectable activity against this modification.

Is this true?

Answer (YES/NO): NO